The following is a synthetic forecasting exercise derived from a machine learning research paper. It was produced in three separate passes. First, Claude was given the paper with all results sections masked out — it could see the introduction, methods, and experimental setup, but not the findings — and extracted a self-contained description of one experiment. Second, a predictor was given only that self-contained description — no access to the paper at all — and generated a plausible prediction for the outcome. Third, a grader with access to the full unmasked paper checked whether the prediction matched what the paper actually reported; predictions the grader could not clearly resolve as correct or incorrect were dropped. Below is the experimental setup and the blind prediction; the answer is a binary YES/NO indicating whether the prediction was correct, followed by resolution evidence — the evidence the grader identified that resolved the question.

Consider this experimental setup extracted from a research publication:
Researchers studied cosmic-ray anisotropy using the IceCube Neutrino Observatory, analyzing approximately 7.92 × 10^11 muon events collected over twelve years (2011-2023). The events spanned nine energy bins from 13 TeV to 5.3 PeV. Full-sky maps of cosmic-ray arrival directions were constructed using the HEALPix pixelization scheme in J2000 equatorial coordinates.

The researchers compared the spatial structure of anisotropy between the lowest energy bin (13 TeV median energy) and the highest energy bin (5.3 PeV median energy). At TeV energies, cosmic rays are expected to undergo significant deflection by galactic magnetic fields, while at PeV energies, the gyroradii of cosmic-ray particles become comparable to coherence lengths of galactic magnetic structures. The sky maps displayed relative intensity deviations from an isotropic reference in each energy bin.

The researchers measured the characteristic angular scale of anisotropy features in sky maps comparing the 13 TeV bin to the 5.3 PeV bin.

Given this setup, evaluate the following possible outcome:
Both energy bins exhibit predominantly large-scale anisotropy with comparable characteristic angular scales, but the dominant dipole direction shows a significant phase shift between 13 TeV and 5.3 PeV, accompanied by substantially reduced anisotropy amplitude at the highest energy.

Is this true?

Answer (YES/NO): NO